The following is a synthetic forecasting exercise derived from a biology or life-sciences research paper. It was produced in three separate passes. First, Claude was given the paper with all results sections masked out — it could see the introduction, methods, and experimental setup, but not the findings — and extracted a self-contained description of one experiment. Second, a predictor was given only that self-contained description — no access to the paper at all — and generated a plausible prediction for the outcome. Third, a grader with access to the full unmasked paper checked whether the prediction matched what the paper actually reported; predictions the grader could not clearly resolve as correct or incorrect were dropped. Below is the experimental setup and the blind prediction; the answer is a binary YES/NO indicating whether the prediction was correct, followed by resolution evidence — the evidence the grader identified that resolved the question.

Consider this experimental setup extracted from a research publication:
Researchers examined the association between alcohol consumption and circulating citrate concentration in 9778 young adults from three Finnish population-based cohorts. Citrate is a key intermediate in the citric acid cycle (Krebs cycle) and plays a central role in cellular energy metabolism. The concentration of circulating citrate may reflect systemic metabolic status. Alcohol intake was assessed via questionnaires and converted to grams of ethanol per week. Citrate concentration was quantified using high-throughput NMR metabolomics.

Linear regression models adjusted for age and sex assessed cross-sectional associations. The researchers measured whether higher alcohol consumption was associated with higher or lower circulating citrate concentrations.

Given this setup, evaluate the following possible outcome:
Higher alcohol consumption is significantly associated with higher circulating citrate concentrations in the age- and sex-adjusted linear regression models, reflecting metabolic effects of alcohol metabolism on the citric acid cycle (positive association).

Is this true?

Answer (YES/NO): NO